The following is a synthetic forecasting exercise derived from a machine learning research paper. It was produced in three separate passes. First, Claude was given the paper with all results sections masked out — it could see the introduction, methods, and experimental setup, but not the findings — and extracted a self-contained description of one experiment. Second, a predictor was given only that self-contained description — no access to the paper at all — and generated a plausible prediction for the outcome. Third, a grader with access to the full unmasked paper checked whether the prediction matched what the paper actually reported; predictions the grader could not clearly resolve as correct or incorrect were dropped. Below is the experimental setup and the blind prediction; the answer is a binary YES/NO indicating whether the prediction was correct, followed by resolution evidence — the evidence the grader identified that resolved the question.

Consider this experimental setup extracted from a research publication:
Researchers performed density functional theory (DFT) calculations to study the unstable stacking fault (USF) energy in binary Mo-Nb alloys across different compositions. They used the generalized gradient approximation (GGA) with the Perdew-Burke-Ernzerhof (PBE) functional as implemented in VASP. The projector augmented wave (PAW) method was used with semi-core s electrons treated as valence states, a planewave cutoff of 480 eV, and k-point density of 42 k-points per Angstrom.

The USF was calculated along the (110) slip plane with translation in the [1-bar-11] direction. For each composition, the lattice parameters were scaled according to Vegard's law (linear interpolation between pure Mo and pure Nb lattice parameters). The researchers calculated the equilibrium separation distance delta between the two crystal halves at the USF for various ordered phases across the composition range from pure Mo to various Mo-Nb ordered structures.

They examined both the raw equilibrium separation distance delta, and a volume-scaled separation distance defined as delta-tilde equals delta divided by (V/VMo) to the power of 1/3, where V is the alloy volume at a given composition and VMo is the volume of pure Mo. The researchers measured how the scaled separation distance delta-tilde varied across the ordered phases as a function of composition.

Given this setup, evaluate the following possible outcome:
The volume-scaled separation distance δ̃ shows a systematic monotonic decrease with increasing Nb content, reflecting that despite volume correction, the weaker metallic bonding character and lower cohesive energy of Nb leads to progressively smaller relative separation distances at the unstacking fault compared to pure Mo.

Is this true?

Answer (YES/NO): NO